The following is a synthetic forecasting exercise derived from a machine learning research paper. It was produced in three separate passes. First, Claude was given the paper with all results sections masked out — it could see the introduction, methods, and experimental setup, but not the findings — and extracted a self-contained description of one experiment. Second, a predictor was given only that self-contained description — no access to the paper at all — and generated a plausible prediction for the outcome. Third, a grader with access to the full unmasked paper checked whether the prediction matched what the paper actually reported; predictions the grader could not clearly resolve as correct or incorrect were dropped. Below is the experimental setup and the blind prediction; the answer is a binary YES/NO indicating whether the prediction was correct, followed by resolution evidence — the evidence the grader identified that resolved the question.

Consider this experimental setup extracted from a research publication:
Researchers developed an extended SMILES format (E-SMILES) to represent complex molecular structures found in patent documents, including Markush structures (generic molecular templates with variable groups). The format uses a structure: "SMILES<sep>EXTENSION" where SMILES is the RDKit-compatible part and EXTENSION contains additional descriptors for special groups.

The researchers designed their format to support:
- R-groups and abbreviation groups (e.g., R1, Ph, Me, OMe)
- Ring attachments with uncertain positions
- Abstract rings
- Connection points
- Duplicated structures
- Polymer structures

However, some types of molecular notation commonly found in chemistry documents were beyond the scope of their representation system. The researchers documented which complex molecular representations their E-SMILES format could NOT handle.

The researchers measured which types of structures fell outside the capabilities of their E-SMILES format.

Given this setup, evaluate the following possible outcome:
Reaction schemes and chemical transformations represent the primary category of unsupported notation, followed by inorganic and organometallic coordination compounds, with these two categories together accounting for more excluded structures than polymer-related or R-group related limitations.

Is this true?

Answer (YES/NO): NO